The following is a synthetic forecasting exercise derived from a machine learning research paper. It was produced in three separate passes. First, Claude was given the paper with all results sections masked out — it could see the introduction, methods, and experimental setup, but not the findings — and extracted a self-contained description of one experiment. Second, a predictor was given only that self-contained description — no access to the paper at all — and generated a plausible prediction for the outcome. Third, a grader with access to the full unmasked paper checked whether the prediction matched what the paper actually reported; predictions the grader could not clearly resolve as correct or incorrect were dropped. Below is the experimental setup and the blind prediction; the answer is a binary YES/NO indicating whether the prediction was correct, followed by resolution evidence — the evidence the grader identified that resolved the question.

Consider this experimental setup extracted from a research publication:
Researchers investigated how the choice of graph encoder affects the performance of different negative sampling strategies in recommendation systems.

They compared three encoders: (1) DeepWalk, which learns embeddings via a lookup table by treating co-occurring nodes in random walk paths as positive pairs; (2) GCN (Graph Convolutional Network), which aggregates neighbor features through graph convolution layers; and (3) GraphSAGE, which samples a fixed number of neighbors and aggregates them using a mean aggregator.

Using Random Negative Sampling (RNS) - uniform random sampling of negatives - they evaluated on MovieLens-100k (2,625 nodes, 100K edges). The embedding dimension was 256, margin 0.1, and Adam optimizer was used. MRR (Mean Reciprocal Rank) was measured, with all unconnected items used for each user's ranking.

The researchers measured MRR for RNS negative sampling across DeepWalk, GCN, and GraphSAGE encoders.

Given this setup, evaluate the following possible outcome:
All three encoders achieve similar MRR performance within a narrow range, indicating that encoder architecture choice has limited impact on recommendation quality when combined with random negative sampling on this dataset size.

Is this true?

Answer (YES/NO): NO